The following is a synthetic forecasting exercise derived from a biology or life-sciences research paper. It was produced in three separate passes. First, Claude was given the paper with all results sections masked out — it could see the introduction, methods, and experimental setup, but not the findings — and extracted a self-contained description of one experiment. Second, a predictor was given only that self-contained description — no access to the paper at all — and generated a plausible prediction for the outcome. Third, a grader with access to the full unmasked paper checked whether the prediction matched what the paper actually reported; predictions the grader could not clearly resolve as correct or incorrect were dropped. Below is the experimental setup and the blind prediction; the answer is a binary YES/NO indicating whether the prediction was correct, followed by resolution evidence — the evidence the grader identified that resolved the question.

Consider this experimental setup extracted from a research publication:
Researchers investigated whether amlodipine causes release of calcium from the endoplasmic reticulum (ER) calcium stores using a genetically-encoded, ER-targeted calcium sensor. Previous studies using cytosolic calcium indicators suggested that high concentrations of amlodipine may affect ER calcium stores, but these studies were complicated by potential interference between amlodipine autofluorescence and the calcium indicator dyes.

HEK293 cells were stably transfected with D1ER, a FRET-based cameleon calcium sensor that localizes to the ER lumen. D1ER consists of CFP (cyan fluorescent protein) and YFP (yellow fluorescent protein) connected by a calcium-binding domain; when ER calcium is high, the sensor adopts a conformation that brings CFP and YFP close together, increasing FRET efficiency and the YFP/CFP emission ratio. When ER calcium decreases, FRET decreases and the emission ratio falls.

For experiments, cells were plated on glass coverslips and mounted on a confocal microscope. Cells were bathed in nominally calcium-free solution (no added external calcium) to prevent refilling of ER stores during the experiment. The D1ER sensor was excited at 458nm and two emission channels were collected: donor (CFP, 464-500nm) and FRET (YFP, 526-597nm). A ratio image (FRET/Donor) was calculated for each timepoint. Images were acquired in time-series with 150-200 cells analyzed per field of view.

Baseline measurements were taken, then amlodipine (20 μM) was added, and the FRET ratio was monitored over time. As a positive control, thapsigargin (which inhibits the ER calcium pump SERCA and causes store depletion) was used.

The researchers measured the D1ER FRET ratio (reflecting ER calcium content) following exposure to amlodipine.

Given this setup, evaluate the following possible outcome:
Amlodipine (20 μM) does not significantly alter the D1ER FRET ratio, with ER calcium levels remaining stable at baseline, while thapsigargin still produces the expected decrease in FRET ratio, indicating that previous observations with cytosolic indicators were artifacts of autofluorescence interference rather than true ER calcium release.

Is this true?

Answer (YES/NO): NO